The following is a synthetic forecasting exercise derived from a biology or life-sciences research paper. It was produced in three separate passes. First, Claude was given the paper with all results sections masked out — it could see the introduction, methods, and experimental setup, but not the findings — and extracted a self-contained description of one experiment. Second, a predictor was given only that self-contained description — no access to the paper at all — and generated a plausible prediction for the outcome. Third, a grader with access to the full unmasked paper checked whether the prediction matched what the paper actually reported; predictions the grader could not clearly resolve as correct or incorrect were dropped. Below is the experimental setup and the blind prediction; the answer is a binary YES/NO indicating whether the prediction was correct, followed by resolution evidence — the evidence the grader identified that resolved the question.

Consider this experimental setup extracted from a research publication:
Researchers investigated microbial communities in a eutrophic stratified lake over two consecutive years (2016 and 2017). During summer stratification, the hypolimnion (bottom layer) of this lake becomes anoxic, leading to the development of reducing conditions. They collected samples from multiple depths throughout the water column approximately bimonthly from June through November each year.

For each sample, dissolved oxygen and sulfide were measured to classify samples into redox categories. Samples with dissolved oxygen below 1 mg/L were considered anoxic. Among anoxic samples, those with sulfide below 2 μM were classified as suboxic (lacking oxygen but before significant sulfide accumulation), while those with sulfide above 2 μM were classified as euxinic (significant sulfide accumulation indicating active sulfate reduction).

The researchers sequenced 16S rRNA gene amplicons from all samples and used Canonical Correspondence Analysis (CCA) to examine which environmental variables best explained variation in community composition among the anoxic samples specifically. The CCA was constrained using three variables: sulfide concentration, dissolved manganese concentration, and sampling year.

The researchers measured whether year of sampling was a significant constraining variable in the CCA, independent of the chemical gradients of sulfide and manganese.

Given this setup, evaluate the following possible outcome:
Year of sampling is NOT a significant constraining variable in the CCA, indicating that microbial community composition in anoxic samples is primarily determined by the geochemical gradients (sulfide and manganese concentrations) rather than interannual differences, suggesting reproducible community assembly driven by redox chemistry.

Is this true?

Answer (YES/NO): NO